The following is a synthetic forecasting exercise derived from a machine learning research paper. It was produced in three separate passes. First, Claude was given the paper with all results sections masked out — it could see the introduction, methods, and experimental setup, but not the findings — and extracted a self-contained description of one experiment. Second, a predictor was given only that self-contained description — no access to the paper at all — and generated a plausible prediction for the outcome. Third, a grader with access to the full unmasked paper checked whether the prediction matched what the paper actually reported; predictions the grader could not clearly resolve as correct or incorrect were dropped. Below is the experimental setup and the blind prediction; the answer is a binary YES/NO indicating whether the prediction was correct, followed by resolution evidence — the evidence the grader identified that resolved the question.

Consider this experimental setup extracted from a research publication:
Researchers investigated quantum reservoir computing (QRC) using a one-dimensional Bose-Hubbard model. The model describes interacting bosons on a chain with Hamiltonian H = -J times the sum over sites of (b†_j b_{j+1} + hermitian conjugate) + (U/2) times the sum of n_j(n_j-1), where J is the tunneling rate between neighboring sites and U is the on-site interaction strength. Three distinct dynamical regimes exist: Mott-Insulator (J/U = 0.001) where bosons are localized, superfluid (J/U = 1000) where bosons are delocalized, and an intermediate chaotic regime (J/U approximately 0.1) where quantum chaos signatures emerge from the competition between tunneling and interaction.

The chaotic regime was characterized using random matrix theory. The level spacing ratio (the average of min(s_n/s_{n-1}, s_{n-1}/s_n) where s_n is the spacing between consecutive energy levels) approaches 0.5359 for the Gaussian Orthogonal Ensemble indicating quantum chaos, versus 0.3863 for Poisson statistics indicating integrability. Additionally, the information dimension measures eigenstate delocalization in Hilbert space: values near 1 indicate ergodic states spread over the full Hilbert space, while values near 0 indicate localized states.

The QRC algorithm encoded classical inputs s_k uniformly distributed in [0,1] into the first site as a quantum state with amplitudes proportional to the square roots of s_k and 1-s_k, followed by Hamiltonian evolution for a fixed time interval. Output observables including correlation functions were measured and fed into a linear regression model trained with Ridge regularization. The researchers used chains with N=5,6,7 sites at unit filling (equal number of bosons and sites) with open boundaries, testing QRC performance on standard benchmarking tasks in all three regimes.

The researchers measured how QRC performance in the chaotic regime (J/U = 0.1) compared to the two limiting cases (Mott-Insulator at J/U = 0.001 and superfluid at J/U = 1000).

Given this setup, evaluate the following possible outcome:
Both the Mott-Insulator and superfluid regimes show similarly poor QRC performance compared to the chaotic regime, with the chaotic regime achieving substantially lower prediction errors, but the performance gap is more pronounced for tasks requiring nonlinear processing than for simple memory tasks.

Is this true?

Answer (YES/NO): NO